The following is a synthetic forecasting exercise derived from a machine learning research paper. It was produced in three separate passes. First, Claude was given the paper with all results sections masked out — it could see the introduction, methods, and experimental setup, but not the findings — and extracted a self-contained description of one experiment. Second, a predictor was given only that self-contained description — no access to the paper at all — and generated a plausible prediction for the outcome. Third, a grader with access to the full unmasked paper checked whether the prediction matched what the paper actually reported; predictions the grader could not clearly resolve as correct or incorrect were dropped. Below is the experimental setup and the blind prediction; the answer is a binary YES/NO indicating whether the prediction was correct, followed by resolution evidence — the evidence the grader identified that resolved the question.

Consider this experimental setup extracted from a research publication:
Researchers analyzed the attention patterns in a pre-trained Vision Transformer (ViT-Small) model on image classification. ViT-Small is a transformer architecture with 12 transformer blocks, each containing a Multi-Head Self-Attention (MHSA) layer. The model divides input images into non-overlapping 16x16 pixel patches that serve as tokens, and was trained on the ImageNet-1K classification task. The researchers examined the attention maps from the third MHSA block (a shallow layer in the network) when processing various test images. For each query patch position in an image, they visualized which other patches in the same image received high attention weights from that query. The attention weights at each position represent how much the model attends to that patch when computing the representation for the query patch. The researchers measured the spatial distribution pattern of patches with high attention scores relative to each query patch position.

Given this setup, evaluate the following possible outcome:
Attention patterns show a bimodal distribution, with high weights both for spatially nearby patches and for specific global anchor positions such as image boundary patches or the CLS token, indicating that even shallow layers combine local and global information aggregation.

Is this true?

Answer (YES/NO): NO